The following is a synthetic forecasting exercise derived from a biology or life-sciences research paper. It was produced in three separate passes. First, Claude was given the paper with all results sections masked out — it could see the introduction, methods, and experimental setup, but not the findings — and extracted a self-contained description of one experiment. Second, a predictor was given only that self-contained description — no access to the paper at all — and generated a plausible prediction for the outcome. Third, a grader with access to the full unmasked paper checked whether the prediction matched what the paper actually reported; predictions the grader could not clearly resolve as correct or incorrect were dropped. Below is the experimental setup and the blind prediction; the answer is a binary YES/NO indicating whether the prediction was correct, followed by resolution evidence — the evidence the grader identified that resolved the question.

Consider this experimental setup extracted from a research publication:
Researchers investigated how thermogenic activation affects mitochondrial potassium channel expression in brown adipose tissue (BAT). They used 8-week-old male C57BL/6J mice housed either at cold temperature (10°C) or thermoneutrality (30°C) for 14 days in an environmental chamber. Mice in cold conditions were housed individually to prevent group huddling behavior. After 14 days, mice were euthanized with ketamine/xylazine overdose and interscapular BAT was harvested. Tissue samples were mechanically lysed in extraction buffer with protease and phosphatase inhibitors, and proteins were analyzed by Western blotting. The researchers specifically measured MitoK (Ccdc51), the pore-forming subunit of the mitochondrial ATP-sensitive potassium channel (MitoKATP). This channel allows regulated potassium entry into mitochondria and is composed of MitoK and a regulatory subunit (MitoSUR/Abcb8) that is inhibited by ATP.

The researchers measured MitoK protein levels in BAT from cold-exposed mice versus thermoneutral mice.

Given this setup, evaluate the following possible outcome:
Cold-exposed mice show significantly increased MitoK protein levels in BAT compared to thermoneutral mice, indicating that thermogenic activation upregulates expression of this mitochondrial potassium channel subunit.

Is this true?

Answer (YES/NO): NO